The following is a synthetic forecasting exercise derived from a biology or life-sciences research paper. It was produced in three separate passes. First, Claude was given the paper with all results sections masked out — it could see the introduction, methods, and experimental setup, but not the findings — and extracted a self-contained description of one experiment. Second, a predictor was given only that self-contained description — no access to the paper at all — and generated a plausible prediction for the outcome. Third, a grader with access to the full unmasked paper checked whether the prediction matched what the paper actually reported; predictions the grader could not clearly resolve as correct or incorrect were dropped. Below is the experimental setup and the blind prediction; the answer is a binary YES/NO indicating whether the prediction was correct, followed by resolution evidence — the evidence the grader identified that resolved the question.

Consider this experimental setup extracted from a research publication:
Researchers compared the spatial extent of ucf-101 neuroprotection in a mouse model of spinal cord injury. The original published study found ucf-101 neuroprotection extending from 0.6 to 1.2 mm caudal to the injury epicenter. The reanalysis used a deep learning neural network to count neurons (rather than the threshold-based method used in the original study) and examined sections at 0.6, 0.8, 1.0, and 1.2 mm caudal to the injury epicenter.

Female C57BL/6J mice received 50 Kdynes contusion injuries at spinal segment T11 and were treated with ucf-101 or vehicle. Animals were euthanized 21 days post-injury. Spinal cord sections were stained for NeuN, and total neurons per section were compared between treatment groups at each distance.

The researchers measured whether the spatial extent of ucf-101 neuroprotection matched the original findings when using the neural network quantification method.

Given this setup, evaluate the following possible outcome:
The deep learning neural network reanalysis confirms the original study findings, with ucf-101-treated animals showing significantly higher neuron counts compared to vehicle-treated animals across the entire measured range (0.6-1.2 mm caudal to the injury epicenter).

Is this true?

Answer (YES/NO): NO